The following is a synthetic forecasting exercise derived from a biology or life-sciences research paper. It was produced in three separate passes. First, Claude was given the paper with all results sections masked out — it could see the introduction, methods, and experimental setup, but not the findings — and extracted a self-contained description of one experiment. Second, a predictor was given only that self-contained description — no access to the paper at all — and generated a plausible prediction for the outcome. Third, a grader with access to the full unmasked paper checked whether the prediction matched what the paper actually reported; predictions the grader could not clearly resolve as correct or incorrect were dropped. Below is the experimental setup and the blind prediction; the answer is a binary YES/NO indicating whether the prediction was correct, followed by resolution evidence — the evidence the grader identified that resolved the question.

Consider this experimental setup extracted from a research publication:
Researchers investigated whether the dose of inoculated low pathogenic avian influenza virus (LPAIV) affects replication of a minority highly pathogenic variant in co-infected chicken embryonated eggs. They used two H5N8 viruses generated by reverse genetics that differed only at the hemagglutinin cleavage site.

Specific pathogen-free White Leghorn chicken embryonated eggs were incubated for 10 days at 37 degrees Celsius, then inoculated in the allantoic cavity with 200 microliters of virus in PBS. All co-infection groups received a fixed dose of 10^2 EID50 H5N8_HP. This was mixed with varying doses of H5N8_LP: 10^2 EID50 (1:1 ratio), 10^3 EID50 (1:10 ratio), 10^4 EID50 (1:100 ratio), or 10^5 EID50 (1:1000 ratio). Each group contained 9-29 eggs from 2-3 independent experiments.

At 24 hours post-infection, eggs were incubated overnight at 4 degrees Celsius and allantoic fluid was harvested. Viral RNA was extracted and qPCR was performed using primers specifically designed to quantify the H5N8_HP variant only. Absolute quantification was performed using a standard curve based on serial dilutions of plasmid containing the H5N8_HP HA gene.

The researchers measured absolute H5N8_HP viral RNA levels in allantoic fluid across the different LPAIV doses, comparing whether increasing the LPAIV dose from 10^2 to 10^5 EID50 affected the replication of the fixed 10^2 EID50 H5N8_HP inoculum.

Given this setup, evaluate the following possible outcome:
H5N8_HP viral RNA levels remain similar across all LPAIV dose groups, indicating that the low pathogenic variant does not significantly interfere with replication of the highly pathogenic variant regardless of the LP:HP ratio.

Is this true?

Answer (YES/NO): YES